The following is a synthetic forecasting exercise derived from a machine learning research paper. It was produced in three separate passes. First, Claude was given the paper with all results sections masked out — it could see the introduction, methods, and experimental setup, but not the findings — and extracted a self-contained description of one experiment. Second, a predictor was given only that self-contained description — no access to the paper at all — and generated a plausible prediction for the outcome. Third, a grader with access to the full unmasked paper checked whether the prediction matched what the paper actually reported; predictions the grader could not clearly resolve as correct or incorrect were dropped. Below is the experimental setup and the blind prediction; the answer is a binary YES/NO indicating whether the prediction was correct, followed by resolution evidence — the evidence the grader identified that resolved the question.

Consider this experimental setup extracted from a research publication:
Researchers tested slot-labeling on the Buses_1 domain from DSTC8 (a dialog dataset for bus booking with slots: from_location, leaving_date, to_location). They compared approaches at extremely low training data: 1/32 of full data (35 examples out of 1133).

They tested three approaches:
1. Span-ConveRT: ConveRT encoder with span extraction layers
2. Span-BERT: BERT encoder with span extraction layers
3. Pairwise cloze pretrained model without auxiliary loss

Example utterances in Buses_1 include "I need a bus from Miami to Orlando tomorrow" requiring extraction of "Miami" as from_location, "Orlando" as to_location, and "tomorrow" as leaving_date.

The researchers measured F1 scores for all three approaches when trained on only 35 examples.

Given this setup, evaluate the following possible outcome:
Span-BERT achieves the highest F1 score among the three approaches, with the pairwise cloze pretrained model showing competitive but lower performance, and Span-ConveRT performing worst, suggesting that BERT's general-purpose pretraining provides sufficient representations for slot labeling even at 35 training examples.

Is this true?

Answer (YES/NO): NO